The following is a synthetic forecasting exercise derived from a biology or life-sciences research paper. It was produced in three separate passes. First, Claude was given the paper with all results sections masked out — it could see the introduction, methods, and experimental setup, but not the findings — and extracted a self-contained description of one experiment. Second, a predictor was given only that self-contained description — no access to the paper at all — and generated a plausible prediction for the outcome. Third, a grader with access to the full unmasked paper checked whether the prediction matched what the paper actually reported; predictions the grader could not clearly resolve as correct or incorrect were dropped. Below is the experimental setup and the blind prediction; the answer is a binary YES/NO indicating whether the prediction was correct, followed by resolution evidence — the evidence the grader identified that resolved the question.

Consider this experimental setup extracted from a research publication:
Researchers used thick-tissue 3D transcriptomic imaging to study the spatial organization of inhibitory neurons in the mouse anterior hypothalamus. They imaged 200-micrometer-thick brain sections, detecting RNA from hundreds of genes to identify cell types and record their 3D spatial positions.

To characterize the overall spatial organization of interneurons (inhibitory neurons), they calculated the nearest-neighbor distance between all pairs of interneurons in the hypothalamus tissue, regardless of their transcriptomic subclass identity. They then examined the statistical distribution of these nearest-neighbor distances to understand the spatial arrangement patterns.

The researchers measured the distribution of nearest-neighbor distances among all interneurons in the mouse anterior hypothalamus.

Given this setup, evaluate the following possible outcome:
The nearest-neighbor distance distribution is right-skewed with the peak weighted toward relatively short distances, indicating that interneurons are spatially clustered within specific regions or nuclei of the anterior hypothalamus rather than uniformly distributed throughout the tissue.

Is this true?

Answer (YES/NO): YES